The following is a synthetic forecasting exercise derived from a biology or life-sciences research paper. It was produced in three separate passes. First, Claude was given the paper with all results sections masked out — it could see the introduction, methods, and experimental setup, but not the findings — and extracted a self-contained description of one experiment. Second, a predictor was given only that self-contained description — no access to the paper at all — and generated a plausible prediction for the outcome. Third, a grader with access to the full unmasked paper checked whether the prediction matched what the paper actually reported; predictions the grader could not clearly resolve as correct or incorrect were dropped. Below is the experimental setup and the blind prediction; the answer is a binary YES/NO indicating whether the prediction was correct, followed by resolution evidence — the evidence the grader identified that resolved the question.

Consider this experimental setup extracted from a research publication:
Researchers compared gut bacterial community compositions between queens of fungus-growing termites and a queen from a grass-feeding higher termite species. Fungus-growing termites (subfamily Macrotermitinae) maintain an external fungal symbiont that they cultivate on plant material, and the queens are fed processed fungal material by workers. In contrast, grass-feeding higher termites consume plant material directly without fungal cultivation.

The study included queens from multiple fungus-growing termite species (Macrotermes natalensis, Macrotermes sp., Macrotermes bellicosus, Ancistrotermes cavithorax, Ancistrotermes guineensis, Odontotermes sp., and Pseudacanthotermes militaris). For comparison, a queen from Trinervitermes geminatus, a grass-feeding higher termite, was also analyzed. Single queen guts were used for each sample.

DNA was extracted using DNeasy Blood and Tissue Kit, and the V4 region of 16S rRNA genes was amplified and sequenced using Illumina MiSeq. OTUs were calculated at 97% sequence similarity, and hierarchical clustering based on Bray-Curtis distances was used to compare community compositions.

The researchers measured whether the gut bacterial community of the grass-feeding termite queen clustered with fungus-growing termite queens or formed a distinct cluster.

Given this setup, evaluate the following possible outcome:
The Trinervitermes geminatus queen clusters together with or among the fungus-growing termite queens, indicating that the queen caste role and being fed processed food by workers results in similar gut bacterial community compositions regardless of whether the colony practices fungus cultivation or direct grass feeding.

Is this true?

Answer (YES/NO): NO